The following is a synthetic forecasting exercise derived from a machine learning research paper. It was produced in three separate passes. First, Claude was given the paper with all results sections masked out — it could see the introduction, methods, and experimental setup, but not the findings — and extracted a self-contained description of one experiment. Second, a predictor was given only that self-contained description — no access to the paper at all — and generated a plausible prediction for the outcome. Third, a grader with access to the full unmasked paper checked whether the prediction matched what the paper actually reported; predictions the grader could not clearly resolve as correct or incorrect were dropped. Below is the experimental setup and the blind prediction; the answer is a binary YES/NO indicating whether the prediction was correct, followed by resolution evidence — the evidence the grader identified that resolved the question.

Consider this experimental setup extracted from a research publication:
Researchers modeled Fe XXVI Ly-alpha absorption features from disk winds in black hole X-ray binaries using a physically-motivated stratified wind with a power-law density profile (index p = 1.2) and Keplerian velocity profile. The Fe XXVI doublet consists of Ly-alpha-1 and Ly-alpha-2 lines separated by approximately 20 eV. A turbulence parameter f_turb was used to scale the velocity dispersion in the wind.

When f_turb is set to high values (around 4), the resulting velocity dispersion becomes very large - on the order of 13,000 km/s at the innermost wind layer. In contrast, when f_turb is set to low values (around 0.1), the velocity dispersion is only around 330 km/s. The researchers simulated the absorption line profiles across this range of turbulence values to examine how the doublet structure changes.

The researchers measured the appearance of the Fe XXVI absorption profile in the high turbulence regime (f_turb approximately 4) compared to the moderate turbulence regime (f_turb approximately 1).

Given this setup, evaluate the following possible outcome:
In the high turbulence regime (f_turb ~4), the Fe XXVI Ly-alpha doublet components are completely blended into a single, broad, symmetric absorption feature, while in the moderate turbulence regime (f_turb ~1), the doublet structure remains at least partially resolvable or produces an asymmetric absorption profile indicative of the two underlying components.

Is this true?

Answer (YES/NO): NO